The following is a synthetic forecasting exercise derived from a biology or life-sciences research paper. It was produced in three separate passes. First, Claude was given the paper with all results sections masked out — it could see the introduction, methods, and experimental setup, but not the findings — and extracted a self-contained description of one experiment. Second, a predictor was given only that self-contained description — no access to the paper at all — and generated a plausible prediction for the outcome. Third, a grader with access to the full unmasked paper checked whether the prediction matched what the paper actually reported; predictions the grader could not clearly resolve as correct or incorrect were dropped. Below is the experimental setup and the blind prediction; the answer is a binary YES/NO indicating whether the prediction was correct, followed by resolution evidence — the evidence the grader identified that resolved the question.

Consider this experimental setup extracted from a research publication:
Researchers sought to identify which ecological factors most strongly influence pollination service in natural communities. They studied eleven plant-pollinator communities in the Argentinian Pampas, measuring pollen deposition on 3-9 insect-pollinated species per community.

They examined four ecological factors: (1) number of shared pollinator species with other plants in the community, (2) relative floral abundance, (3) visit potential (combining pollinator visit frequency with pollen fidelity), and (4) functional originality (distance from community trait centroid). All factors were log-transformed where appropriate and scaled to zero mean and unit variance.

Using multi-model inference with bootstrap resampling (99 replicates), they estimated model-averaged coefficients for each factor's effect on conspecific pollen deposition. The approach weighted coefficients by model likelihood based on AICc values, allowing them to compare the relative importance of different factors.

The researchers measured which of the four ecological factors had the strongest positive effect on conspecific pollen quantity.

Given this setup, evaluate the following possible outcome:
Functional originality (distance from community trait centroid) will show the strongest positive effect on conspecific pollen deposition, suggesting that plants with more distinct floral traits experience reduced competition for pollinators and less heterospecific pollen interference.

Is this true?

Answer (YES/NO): NO